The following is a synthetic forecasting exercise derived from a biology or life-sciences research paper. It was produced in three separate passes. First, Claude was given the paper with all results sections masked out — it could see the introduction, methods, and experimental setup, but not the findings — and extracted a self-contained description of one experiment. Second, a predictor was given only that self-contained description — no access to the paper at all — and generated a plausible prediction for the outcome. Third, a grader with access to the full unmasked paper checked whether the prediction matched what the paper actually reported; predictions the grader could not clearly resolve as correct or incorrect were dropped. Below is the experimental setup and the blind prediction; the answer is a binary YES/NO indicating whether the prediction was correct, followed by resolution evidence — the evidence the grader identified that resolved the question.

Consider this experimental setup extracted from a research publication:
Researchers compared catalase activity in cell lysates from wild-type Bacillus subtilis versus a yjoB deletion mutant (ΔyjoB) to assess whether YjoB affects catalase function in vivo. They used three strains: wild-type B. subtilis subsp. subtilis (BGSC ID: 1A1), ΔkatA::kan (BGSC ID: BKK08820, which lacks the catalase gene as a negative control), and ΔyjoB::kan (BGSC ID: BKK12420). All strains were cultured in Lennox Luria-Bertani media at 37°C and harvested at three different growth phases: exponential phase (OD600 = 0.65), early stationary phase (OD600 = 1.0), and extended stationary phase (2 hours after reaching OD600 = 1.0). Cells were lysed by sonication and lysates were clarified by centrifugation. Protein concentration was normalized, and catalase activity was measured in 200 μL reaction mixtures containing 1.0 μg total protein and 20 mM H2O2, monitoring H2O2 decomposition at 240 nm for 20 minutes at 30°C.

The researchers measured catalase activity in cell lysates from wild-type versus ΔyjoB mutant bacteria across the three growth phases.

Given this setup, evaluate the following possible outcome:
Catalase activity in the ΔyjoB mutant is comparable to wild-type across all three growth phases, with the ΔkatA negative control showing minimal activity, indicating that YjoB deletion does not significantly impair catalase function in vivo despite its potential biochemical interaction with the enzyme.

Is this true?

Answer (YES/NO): NO